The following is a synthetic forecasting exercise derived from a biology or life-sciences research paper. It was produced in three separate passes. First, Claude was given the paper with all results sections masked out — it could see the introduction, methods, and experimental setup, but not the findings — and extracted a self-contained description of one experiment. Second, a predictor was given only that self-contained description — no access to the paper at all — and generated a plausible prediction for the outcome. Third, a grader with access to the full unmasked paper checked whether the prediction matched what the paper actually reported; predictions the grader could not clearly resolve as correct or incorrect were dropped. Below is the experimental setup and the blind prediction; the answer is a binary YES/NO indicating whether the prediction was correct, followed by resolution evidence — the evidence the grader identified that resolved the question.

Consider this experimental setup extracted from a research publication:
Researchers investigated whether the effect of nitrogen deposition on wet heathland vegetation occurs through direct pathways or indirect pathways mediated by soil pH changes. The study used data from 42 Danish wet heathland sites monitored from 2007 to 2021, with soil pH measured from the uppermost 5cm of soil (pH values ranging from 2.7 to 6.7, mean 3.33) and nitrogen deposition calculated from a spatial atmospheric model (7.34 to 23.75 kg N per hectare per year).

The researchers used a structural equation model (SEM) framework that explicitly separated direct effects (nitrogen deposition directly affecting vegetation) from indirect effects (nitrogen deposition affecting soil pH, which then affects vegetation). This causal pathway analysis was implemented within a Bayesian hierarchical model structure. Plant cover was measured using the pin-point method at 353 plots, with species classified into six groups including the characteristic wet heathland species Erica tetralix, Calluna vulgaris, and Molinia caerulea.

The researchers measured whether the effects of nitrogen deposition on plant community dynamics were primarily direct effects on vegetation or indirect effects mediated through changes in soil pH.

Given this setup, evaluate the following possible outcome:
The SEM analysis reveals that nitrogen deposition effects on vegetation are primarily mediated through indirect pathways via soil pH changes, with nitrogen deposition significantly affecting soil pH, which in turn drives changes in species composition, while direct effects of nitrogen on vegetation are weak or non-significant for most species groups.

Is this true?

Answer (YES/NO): NO